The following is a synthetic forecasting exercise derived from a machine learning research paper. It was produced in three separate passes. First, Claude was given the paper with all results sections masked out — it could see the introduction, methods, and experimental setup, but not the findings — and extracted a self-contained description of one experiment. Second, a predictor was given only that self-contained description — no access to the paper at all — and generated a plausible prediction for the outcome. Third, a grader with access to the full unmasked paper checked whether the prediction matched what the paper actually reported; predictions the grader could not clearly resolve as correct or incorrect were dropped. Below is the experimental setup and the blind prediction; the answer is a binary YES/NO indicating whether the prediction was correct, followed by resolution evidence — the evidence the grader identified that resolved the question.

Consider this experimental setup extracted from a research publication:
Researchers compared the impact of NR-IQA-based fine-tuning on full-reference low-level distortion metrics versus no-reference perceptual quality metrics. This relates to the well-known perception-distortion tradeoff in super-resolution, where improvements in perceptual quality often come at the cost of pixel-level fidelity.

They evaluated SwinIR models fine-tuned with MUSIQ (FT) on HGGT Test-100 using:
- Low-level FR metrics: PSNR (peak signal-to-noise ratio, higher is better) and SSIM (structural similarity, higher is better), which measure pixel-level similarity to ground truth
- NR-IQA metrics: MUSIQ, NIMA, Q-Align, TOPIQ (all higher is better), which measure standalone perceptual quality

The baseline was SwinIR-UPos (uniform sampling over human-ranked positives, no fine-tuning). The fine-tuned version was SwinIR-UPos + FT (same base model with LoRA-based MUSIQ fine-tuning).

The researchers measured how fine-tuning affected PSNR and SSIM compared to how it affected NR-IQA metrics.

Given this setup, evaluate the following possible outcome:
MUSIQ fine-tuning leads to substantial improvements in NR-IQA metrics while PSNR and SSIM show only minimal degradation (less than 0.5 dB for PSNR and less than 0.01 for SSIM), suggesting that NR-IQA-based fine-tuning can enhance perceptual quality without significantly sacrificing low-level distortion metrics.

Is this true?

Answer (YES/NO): NO